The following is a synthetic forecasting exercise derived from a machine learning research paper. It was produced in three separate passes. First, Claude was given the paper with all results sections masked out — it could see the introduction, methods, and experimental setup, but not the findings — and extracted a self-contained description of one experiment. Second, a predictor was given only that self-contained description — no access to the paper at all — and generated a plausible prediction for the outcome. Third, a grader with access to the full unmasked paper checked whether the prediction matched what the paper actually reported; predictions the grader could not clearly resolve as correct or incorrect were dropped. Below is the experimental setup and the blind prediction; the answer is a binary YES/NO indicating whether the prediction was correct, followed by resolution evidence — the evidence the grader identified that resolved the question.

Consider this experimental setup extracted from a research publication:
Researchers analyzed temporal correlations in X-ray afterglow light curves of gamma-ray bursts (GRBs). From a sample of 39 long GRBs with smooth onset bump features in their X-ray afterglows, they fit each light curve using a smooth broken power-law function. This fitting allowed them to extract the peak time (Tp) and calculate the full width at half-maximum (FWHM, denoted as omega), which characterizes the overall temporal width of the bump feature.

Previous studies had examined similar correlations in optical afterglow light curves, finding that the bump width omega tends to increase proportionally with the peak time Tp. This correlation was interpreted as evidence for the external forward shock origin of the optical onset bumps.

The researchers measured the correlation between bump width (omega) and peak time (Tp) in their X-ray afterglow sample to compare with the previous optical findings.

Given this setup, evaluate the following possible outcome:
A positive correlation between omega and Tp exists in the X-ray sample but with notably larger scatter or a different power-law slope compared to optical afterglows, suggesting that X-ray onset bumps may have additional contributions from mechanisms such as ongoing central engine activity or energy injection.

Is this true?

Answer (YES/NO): NO